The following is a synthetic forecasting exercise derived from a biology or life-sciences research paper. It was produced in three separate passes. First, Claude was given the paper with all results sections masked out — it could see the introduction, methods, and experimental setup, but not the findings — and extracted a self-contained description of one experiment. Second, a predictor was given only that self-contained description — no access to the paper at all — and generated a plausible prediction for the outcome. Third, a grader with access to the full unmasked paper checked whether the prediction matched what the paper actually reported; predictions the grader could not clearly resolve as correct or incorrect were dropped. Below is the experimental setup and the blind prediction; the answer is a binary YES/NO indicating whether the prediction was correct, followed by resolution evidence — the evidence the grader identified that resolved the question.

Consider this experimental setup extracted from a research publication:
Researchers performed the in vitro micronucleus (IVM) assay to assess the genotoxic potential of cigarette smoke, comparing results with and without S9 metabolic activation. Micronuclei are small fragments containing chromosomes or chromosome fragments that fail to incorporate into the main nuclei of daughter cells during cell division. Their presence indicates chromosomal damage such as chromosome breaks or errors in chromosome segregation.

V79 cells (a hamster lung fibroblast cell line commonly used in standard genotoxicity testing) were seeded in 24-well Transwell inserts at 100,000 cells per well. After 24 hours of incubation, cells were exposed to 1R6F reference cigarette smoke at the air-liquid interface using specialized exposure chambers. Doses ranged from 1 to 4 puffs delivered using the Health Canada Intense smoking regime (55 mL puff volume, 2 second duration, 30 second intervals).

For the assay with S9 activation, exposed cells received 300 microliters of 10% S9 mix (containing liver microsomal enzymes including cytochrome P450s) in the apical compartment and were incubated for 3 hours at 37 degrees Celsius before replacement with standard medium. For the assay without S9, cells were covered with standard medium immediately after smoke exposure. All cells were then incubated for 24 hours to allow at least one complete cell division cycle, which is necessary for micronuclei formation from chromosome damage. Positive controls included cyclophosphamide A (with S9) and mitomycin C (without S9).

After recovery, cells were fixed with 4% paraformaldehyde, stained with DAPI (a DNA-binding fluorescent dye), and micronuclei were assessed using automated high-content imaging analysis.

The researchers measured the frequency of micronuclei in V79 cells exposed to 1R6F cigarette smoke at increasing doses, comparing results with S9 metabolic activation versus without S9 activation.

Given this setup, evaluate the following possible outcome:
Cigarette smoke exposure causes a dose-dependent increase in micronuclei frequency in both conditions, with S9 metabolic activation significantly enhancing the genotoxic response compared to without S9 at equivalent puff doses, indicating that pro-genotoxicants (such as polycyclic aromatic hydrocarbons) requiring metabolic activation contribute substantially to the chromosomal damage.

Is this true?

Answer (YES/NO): NO